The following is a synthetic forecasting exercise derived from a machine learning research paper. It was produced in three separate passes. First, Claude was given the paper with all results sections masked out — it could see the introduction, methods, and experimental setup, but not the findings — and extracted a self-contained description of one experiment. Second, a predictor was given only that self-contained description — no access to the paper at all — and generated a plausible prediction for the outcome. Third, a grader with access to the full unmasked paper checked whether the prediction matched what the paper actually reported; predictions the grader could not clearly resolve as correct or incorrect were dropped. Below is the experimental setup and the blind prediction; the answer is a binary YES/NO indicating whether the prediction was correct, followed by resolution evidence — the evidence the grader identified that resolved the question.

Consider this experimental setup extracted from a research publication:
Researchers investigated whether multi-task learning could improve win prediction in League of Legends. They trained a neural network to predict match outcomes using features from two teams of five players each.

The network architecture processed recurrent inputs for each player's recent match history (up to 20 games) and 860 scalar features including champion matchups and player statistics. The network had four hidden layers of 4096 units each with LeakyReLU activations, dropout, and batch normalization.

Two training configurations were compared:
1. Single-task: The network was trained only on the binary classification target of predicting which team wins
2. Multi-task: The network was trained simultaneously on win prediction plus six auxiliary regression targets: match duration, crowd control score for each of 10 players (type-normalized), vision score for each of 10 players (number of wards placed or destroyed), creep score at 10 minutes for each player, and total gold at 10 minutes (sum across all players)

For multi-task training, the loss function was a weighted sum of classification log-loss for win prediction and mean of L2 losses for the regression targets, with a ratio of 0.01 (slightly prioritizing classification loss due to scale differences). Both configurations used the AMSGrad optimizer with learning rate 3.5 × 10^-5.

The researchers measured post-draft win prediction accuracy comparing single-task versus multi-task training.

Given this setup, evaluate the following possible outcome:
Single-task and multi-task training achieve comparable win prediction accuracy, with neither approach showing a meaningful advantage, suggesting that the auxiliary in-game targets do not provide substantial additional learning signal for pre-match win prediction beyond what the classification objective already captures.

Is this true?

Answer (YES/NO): NO